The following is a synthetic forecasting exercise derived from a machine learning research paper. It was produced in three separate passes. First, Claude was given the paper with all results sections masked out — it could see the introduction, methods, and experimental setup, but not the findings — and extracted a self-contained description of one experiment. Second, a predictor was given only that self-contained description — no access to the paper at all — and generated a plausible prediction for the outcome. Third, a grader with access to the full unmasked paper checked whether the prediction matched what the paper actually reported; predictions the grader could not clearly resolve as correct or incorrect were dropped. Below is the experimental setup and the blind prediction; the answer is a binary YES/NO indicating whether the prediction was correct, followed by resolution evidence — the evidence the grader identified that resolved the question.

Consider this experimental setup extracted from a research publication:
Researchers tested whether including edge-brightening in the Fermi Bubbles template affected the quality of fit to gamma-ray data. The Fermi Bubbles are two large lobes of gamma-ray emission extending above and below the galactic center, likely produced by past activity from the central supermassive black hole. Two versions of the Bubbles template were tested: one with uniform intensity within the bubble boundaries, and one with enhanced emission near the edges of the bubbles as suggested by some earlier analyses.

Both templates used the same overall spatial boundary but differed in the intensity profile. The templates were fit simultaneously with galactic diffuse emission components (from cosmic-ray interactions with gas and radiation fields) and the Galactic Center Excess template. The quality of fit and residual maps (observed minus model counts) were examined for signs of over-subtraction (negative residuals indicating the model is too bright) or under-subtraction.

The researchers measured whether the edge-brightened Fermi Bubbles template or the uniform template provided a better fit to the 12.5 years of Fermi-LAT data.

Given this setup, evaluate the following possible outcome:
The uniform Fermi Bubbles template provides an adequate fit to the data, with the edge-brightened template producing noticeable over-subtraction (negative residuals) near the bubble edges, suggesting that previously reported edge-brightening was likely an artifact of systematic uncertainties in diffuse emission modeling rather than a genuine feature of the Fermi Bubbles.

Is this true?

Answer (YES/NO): YES